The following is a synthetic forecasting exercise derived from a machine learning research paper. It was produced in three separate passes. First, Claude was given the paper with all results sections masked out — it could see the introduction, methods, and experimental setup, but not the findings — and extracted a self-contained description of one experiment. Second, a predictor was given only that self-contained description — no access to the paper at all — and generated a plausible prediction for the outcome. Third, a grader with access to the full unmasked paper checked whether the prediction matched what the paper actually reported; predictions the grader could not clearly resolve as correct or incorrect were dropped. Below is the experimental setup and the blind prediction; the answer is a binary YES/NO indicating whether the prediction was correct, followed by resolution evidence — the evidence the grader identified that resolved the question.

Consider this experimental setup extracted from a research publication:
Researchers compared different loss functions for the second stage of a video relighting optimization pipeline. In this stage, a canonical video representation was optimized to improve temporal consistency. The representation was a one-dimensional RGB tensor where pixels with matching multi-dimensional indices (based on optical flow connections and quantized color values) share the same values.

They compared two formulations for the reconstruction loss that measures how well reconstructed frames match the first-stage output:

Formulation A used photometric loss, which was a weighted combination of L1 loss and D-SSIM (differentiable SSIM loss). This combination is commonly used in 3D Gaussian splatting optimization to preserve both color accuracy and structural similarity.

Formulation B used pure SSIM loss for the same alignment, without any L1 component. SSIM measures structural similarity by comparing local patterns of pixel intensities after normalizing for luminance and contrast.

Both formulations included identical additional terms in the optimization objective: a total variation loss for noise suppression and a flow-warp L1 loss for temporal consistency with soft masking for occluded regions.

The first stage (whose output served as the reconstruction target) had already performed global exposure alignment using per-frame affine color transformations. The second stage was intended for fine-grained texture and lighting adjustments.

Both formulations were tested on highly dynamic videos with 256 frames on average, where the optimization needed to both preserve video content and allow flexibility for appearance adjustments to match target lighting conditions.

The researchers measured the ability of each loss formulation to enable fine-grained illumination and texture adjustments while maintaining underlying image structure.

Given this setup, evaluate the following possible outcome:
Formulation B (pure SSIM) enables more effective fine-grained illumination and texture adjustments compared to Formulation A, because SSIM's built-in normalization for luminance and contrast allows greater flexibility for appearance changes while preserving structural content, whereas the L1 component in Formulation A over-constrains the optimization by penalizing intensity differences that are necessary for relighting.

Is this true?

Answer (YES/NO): YES